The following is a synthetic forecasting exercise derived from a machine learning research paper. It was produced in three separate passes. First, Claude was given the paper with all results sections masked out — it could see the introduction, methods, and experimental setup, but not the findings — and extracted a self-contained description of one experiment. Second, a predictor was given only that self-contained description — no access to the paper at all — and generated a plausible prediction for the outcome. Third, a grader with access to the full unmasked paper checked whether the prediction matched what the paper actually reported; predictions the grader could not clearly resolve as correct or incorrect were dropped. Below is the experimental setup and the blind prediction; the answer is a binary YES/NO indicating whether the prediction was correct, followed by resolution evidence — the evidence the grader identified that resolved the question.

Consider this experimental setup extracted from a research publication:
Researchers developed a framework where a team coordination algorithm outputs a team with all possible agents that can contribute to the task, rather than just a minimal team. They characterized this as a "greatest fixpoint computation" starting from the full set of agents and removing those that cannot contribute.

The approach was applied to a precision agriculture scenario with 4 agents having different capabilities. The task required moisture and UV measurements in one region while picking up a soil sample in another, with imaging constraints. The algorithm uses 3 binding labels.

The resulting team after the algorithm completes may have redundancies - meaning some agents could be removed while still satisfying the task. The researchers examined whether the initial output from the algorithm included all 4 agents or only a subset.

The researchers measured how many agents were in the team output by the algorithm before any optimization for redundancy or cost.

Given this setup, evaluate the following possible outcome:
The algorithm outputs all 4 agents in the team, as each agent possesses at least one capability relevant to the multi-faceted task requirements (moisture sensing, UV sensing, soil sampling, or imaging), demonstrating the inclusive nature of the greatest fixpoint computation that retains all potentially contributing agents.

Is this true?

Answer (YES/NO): YES